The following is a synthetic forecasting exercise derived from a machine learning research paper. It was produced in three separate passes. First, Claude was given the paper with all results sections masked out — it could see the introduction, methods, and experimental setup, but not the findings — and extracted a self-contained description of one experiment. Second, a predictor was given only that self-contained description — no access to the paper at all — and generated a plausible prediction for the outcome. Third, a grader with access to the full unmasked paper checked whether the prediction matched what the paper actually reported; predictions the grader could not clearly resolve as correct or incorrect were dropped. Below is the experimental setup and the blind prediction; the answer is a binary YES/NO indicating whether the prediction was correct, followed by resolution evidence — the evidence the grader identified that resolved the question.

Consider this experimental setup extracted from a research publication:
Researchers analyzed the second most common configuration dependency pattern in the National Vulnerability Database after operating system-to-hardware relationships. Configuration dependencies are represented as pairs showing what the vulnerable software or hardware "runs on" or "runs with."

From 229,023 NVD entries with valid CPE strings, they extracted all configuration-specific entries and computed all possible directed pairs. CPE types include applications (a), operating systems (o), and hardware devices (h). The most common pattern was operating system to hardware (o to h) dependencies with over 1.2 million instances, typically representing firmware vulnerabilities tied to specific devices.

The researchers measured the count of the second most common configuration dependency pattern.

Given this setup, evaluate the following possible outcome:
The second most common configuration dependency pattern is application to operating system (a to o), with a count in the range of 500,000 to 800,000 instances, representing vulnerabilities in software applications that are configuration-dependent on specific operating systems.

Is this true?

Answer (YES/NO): NO